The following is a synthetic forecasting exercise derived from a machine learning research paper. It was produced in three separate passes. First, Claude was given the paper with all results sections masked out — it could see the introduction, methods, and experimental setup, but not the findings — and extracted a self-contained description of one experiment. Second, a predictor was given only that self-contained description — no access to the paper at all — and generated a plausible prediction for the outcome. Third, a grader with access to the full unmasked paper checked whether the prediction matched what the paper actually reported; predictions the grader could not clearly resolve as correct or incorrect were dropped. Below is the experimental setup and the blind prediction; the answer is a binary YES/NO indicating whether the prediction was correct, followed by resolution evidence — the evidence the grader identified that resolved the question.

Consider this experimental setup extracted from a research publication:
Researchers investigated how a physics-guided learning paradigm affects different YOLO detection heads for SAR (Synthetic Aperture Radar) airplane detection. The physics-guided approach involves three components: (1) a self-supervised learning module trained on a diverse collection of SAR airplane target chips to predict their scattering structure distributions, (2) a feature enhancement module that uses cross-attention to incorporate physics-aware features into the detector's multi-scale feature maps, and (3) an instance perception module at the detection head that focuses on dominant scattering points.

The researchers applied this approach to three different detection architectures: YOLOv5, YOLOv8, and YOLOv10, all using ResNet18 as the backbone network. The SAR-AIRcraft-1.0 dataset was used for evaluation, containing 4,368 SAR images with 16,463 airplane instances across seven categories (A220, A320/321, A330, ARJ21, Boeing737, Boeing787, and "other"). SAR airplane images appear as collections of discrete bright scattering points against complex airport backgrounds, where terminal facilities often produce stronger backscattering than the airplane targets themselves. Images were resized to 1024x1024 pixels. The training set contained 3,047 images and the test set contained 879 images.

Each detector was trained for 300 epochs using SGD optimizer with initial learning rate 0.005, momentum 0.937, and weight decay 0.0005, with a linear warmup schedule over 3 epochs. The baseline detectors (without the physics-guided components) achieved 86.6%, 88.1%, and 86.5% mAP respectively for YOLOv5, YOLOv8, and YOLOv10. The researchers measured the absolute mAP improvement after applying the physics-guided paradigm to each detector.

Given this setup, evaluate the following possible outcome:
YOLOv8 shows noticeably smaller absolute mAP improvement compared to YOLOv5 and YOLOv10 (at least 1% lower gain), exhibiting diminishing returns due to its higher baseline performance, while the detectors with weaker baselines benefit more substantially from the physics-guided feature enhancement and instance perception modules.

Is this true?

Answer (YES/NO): NO